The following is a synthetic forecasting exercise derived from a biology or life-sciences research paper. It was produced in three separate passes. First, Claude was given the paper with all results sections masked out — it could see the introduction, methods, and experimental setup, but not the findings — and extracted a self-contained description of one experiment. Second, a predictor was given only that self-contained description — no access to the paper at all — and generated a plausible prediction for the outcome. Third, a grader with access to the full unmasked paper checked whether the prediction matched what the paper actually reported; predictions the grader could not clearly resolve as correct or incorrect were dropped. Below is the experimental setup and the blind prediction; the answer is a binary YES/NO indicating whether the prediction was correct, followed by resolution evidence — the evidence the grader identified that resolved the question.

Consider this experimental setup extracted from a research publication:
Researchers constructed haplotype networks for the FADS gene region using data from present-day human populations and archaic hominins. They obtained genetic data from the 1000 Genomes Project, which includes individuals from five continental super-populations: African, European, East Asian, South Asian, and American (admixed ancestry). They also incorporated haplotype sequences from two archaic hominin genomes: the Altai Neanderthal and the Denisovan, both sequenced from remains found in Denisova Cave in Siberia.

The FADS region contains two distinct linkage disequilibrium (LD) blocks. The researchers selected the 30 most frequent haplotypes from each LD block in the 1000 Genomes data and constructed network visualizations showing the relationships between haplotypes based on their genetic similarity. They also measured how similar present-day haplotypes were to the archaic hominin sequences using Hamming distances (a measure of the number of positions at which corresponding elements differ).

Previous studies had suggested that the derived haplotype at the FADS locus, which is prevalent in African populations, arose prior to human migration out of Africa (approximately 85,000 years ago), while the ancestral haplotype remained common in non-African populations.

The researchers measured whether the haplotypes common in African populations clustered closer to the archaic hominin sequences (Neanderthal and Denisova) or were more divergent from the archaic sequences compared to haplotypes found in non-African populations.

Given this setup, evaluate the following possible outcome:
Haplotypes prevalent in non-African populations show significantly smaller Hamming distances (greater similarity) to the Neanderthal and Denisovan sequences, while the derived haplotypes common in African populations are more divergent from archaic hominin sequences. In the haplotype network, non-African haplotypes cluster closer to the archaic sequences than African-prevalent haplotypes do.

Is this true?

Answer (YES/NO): NO